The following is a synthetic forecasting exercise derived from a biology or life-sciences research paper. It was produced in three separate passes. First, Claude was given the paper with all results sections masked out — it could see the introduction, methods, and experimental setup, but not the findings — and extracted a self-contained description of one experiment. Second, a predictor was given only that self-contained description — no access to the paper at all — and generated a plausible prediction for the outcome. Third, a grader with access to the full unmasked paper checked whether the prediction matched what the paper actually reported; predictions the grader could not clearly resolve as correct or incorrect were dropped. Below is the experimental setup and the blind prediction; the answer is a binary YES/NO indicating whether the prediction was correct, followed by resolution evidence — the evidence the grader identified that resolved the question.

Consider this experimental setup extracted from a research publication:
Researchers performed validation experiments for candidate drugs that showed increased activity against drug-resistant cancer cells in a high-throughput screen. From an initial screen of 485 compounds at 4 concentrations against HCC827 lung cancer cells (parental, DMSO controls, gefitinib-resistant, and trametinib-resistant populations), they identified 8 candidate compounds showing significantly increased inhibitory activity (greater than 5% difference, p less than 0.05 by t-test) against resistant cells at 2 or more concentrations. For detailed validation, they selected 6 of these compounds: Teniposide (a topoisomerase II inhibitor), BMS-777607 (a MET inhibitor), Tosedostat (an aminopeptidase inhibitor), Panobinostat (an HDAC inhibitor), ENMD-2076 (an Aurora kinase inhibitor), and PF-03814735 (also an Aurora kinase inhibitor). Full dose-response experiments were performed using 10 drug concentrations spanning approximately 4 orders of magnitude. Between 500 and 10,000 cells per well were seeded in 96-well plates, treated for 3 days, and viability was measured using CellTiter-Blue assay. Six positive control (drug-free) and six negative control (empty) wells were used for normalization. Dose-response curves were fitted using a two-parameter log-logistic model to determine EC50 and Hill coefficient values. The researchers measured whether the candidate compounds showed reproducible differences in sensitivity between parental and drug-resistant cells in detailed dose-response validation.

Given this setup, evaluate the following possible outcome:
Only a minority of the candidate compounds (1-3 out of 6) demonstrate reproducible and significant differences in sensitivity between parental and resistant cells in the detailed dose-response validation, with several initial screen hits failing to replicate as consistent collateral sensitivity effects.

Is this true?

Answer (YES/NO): NO